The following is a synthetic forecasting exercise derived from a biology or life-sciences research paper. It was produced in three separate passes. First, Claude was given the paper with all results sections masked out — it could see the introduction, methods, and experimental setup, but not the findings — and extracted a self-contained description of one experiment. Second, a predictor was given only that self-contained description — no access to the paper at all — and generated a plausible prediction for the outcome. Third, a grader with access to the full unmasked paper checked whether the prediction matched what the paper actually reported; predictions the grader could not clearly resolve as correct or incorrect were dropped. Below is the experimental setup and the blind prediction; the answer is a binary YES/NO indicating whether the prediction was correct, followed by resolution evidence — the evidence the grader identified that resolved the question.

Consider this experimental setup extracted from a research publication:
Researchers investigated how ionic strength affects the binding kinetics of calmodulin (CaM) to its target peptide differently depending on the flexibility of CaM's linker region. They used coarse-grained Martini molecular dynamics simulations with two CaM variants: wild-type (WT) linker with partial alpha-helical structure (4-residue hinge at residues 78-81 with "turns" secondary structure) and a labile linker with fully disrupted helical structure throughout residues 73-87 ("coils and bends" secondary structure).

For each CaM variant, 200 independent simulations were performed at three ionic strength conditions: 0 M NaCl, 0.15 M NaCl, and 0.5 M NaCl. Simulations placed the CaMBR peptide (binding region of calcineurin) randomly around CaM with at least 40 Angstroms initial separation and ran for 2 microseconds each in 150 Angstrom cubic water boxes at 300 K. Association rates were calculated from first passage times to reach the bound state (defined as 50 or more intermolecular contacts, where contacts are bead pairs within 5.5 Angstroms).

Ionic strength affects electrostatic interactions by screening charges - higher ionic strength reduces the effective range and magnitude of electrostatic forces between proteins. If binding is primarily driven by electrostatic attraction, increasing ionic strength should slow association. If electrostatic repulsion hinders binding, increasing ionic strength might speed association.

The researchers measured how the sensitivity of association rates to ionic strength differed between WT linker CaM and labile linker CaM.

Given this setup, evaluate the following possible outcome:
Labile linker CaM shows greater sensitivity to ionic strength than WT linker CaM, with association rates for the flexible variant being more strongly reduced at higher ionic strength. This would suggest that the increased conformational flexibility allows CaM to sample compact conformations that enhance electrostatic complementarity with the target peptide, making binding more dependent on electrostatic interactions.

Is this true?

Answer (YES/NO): NO